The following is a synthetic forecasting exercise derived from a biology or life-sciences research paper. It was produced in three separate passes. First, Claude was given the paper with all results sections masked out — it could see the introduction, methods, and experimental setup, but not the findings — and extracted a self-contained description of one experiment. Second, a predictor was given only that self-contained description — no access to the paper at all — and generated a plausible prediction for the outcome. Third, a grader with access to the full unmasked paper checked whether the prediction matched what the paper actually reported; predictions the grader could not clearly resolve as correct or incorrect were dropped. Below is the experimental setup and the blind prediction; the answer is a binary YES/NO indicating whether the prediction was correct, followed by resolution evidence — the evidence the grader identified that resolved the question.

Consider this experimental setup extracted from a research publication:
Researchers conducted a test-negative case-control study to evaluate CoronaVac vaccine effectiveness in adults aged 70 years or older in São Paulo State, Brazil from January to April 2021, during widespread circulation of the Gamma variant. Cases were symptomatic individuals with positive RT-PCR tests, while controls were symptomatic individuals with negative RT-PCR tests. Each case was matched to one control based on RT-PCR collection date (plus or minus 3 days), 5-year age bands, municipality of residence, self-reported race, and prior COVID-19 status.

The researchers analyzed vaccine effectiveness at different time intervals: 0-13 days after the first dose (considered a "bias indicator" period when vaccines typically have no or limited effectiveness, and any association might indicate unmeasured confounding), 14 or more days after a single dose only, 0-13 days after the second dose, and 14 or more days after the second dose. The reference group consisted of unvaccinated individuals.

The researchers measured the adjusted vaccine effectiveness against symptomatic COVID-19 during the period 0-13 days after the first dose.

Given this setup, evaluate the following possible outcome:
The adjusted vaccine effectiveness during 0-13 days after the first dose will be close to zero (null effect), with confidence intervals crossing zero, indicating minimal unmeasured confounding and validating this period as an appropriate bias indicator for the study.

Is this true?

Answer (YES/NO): YES